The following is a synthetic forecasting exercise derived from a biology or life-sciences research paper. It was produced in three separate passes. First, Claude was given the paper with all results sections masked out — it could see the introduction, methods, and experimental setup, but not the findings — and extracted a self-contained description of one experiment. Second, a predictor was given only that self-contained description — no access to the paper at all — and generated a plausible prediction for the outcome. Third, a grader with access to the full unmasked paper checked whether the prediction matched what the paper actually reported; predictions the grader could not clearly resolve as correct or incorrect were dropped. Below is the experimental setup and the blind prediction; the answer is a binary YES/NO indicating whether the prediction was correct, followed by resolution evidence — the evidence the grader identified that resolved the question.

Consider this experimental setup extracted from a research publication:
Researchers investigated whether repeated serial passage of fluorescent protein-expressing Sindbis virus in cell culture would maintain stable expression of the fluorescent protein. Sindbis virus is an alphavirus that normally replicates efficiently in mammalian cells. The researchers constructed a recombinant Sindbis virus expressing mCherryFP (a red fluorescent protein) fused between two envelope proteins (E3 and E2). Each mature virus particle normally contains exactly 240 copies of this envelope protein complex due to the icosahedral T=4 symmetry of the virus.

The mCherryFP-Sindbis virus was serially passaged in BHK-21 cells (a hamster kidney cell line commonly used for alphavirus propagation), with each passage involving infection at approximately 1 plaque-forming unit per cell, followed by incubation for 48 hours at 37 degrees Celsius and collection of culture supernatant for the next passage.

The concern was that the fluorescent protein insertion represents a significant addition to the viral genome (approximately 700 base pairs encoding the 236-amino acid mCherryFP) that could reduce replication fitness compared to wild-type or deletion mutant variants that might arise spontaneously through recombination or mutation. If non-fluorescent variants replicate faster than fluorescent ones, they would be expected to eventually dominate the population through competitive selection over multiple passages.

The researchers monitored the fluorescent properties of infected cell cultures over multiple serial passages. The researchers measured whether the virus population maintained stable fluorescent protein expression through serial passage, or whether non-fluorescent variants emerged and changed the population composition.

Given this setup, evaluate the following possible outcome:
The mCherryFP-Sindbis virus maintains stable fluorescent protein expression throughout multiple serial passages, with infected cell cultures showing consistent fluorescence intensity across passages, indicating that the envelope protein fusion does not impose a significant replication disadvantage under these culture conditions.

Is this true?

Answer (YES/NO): NO